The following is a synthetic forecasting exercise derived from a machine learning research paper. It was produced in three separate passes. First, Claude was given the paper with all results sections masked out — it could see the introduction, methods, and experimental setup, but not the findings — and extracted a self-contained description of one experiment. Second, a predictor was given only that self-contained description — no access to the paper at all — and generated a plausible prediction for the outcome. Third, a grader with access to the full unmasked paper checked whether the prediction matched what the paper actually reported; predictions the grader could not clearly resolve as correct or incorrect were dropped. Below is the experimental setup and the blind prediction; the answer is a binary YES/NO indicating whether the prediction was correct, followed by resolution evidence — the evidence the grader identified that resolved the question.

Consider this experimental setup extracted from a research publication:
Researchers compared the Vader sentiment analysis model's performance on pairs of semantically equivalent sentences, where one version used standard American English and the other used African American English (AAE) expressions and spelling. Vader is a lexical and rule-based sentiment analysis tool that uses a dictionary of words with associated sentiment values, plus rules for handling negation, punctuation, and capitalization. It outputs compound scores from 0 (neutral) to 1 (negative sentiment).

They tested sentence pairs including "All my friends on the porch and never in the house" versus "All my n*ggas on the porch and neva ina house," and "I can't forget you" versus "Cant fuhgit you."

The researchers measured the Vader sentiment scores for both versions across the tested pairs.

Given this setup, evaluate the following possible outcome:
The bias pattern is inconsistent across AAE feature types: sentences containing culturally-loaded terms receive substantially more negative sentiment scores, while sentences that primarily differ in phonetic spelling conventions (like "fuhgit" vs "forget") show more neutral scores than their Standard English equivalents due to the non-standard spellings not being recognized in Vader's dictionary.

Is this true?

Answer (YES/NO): NO